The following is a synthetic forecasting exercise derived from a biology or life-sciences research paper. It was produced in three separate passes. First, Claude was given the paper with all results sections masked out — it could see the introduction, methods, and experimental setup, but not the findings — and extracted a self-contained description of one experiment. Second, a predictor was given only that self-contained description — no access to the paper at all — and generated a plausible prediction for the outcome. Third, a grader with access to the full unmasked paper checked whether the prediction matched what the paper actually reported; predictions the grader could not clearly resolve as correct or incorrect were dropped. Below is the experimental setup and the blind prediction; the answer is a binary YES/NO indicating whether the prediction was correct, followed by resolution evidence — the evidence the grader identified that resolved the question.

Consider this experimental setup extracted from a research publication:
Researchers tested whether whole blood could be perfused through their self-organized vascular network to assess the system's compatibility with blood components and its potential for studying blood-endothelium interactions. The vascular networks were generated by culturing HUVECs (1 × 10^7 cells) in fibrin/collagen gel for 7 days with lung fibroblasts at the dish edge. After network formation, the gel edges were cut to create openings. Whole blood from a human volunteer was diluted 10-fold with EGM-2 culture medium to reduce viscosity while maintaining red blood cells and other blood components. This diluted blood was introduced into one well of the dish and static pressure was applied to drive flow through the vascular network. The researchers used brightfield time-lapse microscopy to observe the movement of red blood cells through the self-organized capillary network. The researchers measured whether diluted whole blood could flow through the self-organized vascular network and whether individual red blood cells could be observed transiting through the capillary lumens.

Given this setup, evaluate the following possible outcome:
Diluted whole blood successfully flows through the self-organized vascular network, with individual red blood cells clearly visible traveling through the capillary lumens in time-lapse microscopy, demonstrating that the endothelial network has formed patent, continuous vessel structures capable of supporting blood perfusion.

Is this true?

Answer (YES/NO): YES